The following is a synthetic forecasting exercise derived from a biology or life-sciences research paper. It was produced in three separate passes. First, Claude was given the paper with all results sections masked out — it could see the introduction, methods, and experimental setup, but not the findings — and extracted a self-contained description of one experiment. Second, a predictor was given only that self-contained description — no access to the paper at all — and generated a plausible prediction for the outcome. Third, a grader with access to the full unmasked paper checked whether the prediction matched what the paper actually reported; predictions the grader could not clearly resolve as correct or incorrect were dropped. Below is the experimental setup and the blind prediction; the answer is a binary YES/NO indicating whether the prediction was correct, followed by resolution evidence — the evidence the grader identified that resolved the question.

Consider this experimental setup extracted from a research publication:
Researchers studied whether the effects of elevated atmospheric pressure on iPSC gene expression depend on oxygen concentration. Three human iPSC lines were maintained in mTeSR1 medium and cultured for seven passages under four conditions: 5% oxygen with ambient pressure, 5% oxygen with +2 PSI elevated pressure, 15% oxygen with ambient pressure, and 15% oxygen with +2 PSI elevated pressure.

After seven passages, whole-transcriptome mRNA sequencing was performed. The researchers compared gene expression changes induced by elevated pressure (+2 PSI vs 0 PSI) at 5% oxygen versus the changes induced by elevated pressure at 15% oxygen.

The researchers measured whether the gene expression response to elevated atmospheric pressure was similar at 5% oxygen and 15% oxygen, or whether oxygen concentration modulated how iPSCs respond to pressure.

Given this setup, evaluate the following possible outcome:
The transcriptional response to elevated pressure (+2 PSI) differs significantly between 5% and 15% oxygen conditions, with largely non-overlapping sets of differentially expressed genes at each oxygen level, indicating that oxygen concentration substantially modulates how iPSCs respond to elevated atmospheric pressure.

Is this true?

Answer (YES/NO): YES